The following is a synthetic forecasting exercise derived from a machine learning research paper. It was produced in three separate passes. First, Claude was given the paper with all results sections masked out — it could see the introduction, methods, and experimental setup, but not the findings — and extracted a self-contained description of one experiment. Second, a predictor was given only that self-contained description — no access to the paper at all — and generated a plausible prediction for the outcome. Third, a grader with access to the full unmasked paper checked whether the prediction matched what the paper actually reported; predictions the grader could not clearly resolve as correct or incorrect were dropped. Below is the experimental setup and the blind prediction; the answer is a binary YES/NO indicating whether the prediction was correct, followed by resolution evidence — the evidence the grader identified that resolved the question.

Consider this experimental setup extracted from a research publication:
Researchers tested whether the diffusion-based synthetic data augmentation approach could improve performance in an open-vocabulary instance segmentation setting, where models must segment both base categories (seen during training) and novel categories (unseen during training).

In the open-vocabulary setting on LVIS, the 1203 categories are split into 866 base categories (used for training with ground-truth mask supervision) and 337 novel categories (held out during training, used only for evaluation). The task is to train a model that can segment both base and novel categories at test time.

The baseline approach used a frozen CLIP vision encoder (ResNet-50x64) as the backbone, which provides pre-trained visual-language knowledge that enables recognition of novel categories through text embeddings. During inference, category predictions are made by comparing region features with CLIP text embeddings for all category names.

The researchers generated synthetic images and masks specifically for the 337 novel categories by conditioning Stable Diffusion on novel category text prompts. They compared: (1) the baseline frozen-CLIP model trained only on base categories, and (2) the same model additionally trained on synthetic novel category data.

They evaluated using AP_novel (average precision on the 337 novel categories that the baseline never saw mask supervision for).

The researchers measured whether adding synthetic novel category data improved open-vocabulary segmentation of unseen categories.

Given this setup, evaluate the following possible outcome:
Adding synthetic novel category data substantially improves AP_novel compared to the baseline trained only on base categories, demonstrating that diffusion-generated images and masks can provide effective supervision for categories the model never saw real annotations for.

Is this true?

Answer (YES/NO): YES